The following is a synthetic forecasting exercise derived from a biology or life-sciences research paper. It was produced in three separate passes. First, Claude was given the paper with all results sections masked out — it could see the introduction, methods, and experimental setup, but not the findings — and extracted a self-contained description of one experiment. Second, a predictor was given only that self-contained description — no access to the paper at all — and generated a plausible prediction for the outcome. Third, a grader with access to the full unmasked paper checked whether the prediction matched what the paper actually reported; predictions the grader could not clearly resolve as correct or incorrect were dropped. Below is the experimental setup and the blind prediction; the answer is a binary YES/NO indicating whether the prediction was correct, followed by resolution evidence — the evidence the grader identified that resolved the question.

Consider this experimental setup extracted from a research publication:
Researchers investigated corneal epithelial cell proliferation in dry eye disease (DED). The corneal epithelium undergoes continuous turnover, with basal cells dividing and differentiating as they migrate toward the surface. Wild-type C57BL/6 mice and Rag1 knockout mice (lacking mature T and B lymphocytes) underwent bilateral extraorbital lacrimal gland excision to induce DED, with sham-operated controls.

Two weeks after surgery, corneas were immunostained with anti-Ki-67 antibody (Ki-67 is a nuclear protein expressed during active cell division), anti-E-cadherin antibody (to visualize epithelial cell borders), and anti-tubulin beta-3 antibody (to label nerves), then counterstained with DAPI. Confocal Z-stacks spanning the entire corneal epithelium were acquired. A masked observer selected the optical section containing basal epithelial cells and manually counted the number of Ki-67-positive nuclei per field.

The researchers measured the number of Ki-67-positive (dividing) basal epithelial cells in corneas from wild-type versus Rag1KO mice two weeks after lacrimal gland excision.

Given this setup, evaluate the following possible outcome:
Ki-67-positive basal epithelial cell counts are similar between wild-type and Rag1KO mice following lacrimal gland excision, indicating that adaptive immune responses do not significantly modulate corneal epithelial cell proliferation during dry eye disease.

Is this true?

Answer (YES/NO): YES